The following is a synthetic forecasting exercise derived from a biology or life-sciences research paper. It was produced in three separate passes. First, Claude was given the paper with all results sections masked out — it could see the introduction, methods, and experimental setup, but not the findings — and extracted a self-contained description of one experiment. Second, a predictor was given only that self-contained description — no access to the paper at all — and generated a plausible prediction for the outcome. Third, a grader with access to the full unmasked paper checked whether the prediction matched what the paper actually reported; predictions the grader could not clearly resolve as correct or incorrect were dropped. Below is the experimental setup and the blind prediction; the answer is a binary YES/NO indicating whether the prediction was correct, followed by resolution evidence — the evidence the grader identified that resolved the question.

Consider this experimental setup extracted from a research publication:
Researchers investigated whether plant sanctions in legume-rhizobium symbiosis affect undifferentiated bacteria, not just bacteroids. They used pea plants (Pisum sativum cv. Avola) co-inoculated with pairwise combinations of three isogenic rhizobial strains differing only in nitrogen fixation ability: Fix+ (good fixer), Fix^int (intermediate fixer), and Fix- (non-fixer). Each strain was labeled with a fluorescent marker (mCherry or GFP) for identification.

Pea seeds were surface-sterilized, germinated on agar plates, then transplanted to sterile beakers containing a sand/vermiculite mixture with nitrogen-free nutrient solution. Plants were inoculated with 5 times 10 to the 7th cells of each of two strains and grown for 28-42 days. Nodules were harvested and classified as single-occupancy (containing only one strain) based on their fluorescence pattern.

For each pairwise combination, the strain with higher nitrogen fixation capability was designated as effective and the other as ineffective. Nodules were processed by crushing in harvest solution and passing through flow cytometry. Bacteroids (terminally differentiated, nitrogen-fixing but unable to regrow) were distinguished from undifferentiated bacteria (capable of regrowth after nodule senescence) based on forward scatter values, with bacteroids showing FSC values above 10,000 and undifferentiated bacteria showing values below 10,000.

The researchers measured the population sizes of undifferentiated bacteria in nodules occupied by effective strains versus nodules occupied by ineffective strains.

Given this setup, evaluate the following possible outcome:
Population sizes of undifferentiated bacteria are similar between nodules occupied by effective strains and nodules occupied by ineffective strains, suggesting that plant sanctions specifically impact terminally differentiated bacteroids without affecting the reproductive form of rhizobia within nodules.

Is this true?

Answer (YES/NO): NO